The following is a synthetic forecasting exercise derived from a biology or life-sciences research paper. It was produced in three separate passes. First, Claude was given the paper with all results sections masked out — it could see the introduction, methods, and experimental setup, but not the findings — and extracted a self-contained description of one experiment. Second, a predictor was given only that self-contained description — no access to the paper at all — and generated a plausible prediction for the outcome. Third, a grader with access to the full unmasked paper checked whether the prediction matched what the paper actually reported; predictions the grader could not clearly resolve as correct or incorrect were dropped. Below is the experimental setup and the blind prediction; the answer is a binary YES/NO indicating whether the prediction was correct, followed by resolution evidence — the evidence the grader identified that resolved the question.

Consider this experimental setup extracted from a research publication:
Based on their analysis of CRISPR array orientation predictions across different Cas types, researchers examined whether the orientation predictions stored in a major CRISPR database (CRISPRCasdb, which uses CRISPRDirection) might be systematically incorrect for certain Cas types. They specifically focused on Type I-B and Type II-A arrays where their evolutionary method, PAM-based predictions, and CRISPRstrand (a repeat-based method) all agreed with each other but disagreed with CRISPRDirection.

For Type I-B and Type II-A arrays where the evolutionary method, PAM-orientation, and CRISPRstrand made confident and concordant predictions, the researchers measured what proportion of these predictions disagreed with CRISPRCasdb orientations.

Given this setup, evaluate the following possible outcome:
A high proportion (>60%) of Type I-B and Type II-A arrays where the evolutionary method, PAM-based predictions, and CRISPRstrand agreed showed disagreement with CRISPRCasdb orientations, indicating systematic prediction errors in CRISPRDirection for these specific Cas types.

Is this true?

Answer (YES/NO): YES